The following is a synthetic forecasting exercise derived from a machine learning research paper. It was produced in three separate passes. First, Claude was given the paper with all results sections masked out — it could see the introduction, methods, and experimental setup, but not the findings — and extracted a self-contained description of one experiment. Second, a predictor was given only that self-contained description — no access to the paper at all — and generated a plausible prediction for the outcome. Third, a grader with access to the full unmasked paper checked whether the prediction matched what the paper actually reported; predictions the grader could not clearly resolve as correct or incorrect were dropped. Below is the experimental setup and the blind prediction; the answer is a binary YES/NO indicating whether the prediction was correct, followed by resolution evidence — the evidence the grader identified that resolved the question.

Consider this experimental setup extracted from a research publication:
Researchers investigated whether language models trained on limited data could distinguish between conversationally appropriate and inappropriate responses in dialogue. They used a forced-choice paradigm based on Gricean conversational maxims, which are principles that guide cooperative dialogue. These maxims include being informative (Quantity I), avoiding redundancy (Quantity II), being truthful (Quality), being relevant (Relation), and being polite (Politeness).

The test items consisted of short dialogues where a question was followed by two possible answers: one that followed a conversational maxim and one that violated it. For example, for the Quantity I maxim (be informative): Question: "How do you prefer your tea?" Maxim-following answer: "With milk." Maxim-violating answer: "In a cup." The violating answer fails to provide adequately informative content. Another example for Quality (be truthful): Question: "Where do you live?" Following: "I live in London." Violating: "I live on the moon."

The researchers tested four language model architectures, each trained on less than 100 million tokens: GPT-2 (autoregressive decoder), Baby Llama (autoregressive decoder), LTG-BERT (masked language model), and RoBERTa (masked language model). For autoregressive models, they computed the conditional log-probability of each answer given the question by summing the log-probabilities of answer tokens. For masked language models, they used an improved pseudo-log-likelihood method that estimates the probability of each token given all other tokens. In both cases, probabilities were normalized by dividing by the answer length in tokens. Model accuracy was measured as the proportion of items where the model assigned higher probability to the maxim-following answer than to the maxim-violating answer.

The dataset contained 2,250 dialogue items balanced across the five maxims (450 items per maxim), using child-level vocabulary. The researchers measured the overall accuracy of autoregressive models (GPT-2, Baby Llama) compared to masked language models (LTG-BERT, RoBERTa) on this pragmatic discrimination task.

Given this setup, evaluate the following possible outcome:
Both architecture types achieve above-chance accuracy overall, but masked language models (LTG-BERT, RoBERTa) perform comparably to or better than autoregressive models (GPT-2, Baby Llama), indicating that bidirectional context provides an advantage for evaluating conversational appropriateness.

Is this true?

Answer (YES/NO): NO